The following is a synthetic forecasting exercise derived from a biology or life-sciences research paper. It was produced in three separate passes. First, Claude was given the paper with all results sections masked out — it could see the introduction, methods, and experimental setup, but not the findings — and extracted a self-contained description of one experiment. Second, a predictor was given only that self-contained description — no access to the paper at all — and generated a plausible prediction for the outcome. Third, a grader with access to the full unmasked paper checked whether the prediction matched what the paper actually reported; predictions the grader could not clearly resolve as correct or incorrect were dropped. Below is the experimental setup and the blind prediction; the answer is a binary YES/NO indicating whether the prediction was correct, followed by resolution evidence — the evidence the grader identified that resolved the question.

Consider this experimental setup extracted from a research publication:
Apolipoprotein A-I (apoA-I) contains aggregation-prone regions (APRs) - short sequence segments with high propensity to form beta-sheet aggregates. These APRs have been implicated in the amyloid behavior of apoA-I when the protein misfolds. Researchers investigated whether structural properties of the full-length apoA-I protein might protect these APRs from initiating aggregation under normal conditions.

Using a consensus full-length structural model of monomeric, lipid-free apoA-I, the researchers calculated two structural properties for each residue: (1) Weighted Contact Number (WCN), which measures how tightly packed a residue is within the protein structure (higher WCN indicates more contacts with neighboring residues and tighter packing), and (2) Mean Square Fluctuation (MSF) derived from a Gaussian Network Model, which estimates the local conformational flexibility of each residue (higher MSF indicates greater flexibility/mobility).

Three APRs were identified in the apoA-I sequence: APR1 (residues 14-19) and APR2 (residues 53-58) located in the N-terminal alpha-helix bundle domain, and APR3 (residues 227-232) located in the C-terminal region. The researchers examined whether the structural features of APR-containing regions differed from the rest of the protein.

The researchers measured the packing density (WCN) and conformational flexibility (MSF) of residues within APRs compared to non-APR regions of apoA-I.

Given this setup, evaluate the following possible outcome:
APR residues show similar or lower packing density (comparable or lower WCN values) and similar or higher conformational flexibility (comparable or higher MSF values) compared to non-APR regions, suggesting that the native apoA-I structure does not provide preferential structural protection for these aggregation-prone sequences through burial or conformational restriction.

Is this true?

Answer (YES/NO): NO